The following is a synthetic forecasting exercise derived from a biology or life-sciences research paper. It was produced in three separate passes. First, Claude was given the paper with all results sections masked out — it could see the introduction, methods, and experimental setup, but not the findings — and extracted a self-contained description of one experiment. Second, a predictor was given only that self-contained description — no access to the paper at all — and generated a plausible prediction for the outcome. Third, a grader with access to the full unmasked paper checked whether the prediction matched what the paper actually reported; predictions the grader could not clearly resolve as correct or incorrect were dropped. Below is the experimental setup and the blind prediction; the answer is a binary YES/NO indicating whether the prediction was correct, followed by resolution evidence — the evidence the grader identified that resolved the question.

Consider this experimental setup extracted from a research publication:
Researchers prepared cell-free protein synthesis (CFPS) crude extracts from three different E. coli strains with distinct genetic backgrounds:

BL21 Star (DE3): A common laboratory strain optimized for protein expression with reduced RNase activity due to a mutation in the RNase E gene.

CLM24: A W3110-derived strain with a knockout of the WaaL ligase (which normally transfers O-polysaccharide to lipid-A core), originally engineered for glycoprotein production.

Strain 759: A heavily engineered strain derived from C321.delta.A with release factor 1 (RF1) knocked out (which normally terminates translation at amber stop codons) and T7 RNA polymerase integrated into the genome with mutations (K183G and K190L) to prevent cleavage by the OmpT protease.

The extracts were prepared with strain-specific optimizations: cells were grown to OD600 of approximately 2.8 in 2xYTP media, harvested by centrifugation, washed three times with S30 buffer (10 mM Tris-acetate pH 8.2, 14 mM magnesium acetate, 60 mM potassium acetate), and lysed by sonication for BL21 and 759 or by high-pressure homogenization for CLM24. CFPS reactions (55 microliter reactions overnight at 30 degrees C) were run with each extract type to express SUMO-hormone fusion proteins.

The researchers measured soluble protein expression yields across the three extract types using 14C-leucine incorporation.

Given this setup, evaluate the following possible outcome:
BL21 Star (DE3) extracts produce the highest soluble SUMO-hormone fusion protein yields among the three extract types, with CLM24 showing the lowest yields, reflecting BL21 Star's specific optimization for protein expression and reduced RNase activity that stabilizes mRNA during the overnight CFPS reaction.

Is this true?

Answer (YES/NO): NO